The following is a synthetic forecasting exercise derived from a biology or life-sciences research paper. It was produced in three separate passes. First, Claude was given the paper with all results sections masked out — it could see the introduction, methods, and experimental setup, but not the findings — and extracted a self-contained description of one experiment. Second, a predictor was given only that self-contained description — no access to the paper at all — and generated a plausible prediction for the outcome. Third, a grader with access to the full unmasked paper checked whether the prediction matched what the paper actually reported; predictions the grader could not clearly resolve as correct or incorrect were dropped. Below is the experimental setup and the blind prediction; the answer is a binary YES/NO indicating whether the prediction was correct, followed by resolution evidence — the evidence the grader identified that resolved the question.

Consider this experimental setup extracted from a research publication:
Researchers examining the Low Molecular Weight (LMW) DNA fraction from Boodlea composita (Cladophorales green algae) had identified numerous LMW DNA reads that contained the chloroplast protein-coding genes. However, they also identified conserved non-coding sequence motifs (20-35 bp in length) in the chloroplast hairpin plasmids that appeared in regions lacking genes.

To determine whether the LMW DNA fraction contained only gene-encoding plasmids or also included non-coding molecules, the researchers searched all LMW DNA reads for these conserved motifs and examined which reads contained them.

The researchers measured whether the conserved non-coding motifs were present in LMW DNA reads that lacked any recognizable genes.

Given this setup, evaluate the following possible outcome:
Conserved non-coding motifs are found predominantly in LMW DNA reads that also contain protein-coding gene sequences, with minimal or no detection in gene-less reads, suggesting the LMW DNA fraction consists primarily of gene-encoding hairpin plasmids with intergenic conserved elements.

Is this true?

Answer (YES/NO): NO